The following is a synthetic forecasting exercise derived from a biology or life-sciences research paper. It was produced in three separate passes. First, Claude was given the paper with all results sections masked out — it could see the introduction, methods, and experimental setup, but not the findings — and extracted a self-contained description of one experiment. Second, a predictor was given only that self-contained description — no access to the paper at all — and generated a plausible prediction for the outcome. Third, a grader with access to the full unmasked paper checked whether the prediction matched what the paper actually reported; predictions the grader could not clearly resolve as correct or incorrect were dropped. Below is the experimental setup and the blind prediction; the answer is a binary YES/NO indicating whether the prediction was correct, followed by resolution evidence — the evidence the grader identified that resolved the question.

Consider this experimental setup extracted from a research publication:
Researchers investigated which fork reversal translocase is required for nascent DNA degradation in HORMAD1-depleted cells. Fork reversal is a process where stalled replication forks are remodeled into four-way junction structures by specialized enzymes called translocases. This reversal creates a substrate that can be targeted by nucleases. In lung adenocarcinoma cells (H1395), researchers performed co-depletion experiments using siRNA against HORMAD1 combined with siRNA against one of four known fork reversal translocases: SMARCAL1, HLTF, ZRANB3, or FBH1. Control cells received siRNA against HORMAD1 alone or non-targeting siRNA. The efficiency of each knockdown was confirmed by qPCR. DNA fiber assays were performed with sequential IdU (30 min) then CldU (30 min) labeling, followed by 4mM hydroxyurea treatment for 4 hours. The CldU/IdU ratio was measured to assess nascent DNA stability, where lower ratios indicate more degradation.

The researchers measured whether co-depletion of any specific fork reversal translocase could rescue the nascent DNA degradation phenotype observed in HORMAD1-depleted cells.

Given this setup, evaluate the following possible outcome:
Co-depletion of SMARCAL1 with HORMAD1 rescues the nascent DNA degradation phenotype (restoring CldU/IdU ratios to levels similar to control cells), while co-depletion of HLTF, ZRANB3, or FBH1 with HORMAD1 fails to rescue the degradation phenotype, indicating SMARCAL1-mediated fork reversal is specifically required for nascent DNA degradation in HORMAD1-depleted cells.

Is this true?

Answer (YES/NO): NO